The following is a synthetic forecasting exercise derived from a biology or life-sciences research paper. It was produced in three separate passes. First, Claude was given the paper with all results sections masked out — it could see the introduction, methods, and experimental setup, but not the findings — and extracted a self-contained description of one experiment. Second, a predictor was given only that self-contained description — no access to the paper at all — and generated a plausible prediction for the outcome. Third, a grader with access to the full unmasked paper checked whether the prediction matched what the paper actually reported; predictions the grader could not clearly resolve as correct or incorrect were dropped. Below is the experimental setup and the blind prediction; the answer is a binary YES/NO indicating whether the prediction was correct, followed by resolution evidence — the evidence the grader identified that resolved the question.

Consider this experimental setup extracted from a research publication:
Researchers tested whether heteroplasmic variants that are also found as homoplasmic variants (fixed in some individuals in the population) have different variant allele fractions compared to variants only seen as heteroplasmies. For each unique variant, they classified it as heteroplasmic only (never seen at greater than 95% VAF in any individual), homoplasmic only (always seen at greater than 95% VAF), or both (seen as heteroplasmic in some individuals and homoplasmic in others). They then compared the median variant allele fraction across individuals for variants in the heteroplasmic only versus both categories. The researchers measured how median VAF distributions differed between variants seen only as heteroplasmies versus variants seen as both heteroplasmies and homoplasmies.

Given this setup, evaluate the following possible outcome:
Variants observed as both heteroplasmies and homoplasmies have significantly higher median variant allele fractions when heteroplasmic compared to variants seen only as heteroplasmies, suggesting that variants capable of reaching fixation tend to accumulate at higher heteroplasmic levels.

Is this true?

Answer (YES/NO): YES